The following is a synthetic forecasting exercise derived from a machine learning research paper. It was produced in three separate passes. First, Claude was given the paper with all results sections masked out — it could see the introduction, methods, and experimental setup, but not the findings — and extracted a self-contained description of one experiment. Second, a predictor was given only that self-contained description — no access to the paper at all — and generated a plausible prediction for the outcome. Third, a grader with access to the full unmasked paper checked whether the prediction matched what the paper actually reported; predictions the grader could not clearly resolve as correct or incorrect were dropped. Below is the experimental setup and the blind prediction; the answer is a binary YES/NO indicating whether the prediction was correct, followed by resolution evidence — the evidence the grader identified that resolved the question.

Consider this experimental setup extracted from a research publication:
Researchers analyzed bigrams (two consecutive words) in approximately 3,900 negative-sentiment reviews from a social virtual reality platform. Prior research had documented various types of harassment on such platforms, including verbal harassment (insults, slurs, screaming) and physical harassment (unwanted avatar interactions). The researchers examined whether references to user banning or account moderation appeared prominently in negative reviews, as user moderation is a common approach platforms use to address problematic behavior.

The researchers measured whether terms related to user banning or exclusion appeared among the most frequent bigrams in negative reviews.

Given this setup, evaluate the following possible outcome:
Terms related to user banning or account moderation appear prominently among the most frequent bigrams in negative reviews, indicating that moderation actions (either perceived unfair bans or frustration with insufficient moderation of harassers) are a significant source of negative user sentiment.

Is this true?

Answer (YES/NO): YES